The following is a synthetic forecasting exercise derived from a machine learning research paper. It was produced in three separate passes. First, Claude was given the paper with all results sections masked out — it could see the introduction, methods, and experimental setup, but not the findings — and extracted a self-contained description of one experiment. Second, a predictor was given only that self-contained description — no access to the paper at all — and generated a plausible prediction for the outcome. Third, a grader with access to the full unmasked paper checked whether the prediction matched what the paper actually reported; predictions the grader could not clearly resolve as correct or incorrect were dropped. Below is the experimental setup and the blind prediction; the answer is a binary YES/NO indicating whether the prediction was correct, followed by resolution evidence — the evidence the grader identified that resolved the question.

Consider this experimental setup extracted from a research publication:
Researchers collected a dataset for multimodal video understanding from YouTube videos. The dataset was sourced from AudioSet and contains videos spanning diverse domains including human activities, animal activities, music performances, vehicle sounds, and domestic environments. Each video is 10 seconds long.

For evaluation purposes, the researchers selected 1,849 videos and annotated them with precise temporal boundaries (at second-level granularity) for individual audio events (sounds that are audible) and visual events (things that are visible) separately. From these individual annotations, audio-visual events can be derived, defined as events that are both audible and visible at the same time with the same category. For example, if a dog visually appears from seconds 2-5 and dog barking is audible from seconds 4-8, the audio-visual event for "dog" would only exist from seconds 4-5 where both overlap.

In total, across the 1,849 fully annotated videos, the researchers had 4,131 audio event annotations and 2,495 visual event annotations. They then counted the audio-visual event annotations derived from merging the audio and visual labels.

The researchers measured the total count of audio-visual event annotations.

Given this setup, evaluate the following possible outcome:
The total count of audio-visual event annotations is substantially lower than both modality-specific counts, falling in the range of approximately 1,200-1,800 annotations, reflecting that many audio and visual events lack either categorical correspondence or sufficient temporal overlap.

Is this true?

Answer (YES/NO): NO